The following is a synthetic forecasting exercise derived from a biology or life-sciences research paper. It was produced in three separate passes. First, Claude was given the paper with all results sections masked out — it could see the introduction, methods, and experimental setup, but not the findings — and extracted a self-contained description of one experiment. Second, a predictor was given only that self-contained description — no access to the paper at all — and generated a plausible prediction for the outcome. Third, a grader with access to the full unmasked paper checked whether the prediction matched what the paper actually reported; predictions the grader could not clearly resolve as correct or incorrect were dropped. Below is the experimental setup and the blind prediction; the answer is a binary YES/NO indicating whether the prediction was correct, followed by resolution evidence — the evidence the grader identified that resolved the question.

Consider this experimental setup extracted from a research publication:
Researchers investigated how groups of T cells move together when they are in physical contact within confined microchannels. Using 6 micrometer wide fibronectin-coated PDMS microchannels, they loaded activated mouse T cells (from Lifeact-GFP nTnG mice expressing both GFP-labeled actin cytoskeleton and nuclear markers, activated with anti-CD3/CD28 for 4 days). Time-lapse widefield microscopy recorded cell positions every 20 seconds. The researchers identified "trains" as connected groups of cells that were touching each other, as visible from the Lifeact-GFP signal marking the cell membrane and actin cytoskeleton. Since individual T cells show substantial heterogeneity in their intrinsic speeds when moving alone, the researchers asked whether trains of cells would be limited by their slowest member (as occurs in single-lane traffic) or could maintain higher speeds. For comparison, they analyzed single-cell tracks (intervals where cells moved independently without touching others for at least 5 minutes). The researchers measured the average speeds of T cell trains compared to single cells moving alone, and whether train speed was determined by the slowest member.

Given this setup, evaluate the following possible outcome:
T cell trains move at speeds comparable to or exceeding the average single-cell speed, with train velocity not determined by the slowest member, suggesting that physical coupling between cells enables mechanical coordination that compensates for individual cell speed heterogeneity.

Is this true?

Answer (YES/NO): YES